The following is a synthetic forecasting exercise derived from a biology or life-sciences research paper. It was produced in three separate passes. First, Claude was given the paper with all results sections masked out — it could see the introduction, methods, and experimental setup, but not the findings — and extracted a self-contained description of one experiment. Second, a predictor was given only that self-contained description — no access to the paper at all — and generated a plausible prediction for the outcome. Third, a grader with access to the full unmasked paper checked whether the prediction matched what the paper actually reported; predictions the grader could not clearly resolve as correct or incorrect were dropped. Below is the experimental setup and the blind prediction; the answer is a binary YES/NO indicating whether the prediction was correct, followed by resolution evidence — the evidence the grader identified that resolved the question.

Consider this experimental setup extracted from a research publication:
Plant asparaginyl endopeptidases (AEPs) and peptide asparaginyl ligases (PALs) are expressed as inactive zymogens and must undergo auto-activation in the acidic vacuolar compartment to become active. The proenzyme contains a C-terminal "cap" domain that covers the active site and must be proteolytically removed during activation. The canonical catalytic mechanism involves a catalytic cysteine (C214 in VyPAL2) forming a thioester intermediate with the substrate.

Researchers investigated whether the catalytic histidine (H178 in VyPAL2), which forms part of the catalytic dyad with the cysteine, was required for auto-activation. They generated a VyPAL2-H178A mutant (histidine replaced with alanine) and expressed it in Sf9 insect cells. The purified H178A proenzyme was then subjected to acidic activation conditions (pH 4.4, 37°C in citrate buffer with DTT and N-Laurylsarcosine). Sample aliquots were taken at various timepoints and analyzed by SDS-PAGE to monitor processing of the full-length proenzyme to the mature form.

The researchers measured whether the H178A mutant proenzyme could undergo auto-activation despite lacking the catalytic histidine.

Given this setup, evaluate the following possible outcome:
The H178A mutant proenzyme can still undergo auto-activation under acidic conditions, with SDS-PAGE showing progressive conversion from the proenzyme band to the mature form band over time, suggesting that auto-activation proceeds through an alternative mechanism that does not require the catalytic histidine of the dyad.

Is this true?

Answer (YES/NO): NO